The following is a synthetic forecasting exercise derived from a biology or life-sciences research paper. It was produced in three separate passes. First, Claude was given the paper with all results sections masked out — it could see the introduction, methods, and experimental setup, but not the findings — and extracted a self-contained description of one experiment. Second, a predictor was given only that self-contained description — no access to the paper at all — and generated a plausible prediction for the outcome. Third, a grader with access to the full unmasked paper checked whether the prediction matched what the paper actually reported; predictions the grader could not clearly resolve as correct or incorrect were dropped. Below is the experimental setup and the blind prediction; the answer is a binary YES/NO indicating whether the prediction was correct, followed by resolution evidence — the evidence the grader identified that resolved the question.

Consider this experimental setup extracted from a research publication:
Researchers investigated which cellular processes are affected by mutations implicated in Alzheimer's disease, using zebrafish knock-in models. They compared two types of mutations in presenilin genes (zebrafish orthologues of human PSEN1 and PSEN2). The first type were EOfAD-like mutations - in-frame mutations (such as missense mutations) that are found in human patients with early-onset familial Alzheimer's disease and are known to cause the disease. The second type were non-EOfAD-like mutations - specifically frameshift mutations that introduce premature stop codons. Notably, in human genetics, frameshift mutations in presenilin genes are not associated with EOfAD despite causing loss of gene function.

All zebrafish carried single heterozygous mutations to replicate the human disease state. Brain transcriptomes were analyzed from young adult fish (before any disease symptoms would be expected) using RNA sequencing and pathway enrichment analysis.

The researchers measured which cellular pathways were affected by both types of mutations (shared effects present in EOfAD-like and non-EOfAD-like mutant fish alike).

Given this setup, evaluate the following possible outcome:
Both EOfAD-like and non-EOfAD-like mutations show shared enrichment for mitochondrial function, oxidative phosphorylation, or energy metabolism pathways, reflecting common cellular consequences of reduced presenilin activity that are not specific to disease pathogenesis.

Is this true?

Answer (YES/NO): NO